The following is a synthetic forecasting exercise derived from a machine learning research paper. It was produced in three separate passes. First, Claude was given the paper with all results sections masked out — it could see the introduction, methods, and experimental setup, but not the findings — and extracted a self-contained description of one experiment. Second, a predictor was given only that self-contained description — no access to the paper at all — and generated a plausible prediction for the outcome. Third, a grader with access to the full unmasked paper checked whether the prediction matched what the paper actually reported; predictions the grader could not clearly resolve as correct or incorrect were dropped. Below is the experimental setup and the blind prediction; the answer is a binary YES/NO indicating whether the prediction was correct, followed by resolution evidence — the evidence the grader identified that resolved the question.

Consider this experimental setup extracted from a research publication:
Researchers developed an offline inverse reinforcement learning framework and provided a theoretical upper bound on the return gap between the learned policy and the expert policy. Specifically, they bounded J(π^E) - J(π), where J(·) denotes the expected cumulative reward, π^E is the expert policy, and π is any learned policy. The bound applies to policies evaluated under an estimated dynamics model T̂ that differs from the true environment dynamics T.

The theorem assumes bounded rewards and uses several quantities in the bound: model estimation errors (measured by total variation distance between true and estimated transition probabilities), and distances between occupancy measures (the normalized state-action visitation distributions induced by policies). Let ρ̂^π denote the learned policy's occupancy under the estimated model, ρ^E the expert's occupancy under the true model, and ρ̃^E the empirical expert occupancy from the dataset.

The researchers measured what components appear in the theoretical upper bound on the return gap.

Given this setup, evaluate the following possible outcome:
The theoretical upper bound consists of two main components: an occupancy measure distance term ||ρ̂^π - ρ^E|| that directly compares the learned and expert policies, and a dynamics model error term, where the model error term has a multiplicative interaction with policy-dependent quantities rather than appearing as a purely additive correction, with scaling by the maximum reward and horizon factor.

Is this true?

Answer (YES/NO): NO